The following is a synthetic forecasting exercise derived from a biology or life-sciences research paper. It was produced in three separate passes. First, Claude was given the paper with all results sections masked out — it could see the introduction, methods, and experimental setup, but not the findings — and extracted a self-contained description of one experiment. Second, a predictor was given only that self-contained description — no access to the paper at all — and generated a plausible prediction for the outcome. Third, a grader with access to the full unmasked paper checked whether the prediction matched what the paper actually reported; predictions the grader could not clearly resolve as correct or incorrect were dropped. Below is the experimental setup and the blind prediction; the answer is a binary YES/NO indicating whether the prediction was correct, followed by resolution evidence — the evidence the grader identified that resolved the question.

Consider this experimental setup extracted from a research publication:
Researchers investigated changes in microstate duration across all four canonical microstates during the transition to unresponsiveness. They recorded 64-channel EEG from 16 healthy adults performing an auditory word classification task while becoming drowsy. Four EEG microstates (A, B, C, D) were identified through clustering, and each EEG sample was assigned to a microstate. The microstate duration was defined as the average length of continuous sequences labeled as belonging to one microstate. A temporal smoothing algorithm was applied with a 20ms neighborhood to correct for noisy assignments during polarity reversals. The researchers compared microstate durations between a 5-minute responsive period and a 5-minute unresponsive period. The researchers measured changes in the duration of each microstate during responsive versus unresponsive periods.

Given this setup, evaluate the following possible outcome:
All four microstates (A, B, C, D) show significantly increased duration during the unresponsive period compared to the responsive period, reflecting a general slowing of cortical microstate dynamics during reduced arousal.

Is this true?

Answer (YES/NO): YES